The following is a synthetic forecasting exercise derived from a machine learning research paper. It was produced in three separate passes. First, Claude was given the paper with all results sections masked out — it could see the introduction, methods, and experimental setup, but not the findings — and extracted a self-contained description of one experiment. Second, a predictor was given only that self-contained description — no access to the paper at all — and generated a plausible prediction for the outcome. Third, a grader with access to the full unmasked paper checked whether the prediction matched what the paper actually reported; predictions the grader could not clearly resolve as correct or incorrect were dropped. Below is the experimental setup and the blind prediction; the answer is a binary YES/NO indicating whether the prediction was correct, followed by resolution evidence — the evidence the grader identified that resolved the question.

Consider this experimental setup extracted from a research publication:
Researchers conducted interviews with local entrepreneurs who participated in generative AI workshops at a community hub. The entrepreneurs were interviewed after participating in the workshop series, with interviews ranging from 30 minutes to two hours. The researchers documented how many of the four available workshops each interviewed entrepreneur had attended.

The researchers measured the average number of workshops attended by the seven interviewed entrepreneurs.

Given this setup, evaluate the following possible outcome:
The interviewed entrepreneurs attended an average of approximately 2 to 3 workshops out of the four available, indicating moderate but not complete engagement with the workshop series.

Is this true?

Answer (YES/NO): NO